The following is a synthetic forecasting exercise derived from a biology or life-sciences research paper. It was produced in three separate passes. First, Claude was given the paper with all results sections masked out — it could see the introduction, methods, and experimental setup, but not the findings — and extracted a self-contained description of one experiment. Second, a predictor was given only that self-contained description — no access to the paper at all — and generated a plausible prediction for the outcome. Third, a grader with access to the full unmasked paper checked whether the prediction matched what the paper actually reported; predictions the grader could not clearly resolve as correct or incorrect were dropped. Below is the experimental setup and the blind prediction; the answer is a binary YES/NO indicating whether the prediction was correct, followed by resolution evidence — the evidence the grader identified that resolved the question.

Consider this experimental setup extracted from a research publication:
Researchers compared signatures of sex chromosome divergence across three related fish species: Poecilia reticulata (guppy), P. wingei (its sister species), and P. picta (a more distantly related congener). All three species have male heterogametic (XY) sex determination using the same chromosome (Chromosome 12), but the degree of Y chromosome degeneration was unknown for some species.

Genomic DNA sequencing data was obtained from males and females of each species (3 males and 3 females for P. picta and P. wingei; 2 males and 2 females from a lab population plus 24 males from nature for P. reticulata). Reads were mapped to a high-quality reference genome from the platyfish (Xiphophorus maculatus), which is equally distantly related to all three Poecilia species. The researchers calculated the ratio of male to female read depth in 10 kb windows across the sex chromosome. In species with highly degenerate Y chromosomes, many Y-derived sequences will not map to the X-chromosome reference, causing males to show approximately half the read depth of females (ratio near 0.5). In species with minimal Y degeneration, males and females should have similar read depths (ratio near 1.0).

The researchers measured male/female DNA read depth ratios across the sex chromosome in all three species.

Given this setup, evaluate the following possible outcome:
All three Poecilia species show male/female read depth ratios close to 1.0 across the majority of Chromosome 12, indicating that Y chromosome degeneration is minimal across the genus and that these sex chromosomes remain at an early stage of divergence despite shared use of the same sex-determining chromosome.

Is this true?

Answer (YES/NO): NO